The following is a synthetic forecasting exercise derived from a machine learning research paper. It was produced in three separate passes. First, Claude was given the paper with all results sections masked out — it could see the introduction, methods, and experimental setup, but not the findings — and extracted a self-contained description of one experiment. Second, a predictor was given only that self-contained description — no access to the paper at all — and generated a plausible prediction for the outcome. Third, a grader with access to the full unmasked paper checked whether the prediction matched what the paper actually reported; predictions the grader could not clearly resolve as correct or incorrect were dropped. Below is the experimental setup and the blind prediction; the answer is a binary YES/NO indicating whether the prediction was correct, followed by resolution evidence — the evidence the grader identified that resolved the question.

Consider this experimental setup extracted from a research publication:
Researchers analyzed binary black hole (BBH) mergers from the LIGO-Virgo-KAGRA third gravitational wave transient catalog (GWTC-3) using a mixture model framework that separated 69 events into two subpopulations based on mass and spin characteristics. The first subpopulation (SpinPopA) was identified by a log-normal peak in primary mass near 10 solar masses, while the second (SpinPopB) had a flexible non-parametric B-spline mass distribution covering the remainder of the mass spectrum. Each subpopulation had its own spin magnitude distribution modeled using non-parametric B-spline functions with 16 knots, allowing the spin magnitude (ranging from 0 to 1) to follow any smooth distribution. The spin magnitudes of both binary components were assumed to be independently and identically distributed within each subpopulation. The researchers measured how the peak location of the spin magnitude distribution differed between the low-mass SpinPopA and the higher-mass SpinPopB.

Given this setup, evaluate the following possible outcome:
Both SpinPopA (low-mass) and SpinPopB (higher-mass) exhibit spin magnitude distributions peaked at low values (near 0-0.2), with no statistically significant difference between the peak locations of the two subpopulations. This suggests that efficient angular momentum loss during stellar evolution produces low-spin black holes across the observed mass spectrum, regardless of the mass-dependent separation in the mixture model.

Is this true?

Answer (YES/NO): NO